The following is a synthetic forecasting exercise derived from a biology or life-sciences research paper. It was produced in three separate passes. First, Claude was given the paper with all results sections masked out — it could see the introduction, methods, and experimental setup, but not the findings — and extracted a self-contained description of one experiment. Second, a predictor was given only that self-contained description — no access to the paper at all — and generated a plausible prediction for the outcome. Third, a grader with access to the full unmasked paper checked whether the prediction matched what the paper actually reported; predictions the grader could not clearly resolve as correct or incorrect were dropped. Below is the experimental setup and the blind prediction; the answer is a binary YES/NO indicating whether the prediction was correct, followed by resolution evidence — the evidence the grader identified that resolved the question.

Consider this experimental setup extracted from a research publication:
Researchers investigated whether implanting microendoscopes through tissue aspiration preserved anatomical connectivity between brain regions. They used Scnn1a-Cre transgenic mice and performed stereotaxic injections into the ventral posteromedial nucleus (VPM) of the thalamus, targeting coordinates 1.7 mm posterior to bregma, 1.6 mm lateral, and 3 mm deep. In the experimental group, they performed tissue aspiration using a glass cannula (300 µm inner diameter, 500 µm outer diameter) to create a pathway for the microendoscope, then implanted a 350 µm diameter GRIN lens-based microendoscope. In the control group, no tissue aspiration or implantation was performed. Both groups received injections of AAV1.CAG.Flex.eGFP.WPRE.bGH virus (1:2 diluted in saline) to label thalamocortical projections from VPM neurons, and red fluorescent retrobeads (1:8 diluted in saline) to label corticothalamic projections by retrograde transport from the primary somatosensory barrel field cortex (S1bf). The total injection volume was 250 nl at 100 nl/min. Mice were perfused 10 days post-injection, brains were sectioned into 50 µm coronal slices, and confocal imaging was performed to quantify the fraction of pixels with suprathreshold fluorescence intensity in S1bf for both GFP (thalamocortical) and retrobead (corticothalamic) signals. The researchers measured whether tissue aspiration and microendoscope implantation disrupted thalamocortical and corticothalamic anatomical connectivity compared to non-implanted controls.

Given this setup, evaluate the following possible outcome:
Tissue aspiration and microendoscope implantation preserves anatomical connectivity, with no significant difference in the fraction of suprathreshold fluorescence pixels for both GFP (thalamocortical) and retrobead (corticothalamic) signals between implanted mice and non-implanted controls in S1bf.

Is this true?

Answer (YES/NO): YES